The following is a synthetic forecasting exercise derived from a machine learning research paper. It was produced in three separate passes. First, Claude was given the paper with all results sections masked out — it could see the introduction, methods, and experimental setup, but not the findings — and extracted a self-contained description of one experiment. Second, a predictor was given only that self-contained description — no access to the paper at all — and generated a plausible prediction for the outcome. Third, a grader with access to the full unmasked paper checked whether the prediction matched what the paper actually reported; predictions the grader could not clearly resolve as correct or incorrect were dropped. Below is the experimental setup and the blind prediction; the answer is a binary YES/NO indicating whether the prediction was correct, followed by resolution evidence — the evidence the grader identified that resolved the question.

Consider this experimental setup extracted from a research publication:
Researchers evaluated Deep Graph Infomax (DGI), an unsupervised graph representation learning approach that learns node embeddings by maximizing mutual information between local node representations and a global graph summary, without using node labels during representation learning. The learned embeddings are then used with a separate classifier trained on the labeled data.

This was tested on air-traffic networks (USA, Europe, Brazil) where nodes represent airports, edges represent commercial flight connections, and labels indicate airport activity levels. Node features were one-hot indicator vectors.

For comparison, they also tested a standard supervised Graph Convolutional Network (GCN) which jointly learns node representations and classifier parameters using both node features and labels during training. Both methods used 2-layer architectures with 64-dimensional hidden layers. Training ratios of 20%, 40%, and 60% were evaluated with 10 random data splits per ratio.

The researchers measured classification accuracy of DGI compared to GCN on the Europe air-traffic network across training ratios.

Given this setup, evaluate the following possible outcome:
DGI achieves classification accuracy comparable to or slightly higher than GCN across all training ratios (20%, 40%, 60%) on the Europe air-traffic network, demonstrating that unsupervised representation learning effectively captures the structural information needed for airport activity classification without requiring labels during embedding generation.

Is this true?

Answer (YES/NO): YES